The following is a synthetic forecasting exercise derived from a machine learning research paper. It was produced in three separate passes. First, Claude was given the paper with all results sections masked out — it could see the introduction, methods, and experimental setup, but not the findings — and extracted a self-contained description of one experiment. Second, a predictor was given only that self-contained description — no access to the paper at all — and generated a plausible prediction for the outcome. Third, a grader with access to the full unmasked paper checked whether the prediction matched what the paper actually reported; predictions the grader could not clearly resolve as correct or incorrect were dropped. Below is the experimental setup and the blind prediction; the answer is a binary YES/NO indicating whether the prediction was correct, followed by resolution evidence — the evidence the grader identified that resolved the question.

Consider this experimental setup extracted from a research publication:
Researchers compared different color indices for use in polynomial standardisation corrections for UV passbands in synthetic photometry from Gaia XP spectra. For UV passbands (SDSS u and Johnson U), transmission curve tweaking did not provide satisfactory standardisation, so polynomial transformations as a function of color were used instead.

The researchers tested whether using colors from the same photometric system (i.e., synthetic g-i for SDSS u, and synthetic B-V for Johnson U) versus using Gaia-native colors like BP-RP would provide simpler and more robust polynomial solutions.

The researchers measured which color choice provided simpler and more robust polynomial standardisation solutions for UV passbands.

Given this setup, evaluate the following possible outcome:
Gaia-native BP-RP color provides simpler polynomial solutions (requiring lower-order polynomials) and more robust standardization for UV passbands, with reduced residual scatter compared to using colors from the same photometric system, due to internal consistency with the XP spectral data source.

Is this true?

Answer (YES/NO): NO